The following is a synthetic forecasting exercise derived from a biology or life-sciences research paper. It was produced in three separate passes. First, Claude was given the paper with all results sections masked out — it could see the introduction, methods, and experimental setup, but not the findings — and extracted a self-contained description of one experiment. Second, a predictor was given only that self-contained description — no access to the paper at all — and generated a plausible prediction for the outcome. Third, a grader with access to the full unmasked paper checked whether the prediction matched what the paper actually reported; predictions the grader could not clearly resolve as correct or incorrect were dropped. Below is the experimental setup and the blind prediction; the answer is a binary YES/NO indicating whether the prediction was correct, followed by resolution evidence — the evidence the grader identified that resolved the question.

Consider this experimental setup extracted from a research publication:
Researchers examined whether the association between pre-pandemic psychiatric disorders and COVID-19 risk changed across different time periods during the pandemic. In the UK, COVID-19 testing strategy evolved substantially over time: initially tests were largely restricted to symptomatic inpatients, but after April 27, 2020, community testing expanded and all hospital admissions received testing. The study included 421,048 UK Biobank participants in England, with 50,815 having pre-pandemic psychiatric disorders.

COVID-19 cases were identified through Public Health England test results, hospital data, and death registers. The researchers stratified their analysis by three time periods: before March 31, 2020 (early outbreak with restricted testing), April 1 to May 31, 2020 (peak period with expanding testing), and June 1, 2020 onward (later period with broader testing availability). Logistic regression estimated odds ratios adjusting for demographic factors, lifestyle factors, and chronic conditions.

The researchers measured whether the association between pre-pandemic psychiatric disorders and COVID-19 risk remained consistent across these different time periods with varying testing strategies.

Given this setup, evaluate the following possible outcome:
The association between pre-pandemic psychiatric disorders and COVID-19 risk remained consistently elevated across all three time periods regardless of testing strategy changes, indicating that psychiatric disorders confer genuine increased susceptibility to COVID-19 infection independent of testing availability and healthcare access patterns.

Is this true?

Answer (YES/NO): YES